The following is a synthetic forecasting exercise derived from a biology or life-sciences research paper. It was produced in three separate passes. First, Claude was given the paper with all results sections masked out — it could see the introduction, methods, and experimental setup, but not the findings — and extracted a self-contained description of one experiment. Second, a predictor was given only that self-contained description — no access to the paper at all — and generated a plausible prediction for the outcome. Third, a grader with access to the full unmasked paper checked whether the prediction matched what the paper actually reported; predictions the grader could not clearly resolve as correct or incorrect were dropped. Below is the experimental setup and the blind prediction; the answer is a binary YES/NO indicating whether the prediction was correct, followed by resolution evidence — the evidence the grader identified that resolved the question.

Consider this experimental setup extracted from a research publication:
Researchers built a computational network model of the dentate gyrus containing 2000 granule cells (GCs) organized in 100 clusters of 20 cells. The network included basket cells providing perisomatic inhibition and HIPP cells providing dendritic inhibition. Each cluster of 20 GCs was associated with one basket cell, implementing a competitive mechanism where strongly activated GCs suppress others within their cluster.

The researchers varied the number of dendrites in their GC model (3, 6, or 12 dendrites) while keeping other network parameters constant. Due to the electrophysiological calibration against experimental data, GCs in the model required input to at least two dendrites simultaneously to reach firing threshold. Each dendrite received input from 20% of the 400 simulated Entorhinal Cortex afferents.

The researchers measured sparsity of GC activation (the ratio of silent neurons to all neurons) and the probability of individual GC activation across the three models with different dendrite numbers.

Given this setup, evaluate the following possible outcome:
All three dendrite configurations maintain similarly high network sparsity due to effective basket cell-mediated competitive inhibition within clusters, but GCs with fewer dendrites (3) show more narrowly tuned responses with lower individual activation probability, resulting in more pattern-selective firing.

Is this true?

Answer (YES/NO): NO